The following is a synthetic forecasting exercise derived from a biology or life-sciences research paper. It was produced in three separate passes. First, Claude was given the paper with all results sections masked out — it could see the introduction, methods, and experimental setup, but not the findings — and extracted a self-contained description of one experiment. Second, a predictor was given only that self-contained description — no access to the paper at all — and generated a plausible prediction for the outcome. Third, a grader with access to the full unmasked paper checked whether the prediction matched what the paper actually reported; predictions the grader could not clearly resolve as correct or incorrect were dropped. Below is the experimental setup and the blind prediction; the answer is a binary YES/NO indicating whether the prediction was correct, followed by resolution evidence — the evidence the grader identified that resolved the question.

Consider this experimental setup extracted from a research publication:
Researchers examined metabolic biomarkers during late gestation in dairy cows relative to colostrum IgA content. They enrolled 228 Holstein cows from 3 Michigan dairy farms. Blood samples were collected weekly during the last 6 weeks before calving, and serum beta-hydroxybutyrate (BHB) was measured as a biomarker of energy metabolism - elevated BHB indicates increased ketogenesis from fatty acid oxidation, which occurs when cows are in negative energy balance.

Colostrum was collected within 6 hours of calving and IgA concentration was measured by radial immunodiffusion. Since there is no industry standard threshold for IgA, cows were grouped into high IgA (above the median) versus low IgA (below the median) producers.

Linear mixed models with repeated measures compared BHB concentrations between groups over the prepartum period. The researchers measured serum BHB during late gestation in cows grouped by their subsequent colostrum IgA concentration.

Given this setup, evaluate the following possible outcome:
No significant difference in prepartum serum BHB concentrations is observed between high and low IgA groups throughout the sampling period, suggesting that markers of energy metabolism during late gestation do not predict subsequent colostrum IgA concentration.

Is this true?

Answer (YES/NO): NO